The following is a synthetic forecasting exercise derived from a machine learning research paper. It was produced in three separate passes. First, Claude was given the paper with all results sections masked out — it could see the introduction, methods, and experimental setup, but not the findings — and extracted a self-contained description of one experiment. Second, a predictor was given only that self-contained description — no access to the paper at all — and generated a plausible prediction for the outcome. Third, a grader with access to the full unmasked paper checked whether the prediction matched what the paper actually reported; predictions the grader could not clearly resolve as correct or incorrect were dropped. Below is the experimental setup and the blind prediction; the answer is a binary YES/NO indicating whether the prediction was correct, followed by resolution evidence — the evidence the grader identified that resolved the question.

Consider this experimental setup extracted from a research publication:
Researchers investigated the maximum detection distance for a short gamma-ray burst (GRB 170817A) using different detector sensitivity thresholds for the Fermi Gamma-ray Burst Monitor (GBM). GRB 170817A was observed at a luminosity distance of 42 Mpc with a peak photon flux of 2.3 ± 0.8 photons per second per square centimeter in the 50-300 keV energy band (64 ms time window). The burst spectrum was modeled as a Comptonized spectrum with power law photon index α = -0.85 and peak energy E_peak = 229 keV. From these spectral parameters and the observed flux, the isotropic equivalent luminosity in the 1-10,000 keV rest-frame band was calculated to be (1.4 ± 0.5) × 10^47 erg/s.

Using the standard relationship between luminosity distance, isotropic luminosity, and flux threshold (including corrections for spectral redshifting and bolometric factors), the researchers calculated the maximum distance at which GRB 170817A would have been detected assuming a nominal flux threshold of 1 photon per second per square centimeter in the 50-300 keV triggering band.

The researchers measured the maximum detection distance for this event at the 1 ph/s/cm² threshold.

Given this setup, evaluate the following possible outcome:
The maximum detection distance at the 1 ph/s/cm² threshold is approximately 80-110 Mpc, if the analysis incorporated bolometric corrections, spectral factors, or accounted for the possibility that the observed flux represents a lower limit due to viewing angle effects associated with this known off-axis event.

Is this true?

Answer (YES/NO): NO